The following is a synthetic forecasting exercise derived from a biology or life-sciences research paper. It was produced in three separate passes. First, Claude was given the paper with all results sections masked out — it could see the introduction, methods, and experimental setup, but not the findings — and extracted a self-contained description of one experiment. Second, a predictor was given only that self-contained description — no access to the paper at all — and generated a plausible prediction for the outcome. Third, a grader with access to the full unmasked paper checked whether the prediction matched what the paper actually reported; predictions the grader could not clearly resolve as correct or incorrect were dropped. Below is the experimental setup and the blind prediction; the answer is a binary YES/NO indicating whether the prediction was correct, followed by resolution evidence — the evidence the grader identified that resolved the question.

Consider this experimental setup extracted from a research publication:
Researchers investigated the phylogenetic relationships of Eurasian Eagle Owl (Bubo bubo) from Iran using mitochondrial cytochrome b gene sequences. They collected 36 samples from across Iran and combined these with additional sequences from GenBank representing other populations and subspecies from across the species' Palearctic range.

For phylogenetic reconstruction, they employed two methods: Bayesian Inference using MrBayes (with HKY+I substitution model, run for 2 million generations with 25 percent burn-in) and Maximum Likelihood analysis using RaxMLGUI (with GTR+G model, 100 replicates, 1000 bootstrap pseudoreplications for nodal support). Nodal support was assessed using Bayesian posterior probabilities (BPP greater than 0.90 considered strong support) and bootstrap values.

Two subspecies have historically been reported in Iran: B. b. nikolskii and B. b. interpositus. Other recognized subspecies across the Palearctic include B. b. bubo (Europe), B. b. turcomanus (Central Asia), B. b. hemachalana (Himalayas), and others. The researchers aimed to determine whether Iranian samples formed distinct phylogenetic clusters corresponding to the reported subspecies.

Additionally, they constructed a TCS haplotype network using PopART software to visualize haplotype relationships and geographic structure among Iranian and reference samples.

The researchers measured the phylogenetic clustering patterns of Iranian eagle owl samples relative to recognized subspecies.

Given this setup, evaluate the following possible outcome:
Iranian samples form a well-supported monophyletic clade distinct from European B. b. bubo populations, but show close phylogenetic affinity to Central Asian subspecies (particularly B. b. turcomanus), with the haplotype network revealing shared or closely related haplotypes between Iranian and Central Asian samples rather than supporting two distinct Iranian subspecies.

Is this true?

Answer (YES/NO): NO